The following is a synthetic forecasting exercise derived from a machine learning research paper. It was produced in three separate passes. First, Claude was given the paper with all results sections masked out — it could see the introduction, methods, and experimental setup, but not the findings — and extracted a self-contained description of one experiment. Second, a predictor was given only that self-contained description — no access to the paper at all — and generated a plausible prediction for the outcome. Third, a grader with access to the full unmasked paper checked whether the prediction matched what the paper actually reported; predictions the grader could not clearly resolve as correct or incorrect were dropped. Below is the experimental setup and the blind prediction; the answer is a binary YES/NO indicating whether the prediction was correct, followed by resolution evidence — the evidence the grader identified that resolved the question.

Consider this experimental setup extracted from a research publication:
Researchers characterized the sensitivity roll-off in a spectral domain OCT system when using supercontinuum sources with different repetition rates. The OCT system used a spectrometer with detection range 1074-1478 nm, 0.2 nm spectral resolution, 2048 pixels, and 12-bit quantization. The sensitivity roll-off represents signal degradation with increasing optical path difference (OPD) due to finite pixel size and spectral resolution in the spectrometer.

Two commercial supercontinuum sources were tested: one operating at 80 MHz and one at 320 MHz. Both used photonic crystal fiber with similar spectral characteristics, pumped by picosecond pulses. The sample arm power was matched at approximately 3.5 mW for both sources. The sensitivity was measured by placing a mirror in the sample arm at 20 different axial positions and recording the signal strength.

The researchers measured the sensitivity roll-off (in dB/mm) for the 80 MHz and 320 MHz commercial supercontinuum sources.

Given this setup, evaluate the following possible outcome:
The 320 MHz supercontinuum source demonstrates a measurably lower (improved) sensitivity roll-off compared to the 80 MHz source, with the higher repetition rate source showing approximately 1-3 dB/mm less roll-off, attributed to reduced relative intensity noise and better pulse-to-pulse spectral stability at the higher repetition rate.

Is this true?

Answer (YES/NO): NO